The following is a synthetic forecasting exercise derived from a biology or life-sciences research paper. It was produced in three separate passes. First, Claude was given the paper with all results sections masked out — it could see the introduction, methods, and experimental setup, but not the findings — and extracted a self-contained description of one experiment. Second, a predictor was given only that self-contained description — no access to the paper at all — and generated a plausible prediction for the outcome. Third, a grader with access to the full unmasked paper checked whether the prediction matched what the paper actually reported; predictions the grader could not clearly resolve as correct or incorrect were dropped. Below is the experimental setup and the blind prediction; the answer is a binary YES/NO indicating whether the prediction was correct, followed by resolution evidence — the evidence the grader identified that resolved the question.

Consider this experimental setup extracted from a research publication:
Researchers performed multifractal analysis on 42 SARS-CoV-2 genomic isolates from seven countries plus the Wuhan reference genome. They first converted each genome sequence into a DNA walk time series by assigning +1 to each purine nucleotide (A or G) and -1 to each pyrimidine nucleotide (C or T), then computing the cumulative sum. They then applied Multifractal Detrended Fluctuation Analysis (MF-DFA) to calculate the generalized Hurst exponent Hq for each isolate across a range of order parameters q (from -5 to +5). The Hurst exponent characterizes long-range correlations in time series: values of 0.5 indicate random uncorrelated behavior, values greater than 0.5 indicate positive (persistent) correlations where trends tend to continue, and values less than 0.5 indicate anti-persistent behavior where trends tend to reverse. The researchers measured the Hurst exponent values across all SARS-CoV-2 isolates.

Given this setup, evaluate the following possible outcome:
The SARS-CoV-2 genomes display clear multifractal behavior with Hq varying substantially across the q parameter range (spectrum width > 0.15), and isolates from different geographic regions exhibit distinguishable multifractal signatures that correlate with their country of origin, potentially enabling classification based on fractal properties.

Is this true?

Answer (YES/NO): NO